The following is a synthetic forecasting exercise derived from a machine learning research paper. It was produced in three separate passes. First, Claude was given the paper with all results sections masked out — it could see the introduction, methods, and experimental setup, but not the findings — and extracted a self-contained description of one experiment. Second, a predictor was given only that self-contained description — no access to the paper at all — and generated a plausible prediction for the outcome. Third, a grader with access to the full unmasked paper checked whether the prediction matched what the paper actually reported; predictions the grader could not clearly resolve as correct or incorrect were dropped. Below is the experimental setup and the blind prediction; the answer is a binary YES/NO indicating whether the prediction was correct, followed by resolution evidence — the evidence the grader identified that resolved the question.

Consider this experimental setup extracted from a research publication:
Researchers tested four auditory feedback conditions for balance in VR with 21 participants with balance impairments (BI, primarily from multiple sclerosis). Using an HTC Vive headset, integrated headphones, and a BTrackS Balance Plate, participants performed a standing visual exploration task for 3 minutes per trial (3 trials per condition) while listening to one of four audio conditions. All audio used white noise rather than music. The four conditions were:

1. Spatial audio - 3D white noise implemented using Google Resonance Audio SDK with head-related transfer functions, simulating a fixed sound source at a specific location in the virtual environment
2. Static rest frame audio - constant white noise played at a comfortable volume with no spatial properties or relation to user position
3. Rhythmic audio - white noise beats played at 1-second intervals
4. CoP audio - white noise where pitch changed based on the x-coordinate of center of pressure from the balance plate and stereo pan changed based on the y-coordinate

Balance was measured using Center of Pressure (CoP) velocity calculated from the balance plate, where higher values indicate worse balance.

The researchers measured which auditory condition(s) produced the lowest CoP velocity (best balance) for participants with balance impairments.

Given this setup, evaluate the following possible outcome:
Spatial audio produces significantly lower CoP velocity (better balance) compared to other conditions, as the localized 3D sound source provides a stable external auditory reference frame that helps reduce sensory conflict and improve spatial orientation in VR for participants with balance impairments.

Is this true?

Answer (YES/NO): NO